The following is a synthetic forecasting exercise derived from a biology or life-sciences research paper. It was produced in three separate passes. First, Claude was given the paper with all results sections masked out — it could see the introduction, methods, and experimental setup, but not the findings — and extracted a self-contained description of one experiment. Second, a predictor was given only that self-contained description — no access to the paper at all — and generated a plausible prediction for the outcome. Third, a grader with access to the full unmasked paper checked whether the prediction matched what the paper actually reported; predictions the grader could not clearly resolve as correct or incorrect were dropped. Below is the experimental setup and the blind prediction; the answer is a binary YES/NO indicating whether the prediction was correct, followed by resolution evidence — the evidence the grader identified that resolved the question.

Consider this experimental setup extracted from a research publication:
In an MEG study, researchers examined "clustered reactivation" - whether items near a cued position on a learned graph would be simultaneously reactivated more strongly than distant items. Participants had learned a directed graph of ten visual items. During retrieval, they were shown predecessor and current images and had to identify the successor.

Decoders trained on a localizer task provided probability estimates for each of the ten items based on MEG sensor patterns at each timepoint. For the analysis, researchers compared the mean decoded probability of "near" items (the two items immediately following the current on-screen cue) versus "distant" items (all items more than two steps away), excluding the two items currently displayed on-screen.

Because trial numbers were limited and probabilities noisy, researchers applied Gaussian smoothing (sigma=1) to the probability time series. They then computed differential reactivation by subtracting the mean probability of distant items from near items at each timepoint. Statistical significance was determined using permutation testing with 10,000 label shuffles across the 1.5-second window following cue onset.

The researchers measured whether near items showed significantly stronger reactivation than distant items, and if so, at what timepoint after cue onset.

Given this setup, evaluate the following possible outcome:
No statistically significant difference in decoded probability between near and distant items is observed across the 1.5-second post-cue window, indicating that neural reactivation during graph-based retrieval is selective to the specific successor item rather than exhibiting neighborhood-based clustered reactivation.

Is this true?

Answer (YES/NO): NO